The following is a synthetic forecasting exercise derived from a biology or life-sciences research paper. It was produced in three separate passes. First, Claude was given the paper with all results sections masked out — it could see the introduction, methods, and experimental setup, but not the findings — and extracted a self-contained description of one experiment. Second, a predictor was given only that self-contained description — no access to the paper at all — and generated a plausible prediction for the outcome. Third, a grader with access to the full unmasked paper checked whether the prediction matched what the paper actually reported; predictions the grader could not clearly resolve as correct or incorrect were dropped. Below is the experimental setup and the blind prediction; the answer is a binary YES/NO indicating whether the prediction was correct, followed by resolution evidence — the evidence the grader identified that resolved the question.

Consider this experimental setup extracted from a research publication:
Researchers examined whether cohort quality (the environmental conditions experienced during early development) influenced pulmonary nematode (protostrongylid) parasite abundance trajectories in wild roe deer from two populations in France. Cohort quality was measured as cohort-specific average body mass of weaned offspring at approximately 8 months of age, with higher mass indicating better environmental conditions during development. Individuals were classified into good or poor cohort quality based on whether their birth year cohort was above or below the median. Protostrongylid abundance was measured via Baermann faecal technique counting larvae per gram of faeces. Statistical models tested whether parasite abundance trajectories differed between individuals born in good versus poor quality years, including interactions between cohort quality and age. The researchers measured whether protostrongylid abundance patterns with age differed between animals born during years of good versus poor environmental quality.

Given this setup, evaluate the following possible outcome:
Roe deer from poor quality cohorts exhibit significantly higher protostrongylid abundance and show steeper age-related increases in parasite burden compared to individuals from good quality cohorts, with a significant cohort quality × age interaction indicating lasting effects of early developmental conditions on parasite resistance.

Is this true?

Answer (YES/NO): NO